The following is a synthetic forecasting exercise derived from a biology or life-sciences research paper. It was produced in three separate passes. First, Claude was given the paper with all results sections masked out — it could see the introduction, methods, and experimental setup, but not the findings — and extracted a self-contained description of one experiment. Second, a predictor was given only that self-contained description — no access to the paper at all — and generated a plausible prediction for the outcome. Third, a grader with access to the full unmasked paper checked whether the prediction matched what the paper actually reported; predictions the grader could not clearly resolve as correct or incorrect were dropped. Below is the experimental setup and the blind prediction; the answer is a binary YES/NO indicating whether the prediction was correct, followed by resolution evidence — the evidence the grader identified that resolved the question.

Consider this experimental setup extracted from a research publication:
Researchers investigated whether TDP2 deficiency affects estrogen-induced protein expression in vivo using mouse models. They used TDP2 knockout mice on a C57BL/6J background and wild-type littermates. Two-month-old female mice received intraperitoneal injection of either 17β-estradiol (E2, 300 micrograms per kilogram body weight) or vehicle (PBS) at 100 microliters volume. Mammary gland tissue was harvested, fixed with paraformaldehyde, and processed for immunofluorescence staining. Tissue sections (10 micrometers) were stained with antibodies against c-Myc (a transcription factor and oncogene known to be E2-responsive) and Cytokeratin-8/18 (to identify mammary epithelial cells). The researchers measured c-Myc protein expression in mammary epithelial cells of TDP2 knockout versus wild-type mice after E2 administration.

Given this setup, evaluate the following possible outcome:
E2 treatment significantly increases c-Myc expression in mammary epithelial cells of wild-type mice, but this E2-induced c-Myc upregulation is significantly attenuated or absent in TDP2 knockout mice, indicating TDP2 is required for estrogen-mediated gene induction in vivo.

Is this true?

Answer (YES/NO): NO